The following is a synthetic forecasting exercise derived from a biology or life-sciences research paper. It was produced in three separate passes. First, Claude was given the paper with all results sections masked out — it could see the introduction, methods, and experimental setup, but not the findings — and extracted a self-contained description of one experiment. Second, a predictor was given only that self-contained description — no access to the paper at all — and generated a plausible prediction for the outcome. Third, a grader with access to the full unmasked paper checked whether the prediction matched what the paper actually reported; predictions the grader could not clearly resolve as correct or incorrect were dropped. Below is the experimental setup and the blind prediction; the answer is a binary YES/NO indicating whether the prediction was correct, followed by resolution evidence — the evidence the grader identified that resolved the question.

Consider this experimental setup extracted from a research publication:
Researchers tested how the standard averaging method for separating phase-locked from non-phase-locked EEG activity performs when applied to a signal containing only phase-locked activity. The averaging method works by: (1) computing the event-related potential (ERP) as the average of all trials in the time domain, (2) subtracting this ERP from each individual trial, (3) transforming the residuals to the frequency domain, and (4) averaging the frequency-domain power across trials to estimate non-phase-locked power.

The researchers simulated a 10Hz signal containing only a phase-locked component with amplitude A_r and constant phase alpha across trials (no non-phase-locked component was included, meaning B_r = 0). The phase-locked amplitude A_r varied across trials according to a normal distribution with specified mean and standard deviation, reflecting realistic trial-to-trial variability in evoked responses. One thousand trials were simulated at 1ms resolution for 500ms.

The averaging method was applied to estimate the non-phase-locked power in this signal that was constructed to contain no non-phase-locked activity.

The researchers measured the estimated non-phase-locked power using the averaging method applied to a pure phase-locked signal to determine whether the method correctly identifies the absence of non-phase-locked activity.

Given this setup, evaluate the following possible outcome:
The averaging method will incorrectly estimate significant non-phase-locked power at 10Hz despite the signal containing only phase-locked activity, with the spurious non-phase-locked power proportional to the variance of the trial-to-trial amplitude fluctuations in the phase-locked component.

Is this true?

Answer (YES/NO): YES